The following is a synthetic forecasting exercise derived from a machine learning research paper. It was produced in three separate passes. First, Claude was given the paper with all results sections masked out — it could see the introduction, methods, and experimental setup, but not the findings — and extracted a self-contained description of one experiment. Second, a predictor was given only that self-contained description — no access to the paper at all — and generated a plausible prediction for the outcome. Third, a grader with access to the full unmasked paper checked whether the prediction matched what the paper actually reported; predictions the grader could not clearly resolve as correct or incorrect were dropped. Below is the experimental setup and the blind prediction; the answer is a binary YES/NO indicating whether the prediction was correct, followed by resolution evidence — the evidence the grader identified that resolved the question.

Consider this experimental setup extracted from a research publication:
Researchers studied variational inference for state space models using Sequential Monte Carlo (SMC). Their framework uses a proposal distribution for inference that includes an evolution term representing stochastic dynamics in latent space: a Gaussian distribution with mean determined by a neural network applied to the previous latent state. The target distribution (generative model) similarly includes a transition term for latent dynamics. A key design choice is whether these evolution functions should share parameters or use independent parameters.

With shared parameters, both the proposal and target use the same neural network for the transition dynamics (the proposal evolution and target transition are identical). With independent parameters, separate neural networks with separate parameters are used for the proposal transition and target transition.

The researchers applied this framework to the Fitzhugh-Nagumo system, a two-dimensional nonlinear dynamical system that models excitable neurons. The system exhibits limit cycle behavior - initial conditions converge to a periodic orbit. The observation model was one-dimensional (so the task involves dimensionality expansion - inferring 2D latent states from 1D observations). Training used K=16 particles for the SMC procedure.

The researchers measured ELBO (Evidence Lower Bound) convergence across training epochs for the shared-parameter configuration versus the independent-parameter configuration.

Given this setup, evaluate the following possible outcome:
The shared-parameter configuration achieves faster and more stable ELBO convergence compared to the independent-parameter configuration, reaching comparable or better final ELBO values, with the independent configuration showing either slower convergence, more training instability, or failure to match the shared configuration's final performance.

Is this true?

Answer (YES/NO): YES